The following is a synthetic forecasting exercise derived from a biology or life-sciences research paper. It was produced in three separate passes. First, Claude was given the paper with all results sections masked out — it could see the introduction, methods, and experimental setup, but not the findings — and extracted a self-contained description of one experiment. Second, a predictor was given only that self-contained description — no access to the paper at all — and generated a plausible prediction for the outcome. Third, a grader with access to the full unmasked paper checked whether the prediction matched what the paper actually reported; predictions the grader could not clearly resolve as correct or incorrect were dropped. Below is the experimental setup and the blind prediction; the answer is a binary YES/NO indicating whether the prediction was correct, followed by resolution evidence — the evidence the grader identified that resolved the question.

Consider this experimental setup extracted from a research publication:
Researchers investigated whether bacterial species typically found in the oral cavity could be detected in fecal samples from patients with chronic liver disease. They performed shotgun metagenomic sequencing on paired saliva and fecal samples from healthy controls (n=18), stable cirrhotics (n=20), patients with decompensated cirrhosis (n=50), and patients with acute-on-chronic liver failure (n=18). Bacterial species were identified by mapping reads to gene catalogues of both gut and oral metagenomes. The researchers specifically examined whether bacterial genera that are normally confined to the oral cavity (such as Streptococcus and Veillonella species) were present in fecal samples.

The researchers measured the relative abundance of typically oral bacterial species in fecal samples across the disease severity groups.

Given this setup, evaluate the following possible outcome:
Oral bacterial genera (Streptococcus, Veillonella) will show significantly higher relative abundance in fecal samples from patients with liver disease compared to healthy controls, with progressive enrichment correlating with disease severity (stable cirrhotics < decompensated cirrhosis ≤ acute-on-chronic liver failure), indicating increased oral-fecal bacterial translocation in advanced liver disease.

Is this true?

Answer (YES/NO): YES